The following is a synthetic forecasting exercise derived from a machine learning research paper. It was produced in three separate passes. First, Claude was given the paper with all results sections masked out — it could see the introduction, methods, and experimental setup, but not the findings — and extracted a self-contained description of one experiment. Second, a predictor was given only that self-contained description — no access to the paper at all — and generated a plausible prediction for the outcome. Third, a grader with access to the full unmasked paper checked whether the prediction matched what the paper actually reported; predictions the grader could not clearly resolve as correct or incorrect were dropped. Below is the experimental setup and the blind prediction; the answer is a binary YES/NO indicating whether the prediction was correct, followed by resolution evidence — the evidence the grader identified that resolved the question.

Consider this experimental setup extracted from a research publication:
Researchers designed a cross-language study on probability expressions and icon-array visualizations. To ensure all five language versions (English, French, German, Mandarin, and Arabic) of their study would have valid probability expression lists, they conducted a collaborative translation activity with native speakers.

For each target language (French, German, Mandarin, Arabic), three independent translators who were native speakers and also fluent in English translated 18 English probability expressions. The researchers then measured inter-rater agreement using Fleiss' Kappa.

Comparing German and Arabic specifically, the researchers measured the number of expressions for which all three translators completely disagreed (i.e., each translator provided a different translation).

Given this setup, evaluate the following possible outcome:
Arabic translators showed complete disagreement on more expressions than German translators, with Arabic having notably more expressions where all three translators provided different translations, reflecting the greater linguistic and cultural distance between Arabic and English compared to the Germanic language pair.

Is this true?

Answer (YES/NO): YES